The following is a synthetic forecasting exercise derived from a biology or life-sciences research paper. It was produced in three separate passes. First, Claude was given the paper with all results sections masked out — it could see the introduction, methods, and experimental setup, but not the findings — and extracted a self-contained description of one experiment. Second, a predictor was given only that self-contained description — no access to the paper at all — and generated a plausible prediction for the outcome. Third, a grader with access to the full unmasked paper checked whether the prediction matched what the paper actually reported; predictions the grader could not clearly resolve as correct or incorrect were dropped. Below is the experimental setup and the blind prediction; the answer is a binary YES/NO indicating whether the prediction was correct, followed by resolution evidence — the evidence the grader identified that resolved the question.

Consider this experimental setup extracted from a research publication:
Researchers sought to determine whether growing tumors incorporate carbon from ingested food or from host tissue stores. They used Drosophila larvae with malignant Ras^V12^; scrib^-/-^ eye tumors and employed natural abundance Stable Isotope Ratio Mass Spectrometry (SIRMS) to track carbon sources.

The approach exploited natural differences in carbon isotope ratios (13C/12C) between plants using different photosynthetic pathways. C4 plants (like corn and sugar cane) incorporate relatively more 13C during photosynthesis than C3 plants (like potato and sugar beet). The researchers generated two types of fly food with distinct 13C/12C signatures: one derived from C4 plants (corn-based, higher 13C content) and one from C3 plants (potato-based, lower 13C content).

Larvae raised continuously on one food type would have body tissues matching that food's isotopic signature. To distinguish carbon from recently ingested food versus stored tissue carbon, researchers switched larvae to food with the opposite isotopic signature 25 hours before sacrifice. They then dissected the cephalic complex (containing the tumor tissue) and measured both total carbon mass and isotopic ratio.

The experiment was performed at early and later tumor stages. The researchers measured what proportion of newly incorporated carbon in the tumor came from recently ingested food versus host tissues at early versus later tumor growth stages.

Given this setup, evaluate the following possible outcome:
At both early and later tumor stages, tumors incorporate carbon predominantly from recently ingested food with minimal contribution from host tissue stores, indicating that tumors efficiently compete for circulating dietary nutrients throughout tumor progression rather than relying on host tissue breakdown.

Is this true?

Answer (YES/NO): NO